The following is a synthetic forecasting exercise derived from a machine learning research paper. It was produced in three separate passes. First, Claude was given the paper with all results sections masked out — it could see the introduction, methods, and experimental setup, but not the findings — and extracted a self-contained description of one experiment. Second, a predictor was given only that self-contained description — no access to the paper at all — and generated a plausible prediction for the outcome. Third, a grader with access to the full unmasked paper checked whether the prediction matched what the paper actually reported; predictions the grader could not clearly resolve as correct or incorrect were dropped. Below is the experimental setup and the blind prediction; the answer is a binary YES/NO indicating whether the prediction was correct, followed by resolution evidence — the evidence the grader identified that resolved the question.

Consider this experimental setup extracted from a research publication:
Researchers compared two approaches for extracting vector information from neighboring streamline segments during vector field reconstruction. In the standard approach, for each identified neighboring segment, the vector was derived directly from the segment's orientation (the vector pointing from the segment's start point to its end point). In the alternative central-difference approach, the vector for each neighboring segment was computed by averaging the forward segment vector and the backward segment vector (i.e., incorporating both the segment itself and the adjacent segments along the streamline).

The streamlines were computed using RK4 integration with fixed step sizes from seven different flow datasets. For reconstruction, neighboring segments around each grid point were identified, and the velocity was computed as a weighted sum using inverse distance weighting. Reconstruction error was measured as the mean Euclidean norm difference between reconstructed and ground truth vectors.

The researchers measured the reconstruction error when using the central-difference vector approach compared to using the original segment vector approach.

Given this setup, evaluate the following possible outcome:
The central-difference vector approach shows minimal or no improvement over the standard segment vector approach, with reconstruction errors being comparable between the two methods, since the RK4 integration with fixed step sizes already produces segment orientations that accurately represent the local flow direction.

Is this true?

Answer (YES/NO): NO